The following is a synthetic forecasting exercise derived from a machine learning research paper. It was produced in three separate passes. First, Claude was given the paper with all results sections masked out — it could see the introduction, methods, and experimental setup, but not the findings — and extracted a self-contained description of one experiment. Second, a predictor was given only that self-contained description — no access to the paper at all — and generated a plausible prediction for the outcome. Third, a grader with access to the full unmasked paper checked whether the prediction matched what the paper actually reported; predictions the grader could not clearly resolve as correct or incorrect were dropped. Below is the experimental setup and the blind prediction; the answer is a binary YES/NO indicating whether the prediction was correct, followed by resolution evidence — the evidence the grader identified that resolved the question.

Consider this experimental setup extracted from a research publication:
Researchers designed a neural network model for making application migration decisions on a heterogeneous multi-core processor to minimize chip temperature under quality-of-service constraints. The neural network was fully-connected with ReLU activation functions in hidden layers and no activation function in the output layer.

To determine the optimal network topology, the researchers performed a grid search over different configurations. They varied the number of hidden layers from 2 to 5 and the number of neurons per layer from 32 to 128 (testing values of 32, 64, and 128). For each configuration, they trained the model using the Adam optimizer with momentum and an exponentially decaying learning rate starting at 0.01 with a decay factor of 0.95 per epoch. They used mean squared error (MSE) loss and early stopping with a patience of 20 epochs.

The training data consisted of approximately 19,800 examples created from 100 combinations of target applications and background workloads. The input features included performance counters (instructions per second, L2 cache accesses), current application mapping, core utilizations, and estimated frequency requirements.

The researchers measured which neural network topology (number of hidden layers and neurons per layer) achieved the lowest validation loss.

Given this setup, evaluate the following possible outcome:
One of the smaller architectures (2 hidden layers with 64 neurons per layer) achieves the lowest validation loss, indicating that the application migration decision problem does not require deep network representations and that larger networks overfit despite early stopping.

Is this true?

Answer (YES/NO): NO